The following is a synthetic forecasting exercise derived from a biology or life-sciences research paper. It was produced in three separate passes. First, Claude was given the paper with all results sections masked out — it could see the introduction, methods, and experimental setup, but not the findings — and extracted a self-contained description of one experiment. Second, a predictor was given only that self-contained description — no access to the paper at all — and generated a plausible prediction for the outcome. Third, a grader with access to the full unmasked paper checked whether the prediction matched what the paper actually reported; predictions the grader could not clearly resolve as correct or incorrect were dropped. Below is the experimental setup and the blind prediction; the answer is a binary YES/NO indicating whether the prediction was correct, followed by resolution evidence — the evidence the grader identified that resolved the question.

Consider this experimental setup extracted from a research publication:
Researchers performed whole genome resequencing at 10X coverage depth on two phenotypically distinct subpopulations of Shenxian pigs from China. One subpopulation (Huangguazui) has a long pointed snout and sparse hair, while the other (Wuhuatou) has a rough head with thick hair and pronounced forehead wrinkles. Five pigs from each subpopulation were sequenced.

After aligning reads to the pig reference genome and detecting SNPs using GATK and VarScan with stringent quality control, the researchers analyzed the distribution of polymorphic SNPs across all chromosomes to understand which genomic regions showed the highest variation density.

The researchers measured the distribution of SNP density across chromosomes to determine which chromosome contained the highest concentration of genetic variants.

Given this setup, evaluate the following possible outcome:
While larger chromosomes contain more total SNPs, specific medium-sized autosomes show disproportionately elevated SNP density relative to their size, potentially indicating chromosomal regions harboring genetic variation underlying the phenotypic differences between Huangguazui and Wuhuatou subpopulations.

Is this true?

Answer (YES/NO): NO